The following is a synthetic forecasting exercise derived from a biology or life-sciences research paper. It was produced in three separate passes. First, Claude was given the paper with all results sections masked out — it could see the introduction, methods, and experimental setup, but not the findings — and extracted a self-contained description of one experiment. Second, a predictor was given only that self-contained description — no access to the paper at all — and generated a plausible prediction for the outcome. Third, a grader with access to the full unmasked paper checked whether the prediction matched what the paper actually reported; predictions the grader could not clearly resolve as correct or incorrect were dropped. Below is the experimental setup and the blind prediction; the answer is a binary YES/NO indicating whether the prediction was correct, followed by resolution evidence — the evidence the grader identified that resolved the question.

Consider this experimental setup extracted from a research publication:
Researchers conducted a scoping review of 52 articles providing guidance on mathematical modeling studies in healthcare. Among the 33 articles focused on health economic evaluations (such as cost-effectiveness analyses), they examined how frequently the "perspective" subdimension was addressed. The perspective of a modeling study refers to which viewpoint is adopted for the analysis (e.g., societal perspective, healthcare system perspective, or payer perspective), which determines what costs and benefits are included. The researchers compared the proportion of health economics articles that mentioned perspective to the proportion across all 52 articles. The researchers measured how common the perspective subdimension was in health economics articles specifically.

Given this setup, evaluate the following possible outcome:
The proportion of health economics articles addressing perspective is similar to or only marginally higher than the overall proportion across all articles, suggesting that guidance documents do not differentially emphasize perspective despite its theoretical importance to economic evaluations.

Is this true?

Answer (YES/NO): NO